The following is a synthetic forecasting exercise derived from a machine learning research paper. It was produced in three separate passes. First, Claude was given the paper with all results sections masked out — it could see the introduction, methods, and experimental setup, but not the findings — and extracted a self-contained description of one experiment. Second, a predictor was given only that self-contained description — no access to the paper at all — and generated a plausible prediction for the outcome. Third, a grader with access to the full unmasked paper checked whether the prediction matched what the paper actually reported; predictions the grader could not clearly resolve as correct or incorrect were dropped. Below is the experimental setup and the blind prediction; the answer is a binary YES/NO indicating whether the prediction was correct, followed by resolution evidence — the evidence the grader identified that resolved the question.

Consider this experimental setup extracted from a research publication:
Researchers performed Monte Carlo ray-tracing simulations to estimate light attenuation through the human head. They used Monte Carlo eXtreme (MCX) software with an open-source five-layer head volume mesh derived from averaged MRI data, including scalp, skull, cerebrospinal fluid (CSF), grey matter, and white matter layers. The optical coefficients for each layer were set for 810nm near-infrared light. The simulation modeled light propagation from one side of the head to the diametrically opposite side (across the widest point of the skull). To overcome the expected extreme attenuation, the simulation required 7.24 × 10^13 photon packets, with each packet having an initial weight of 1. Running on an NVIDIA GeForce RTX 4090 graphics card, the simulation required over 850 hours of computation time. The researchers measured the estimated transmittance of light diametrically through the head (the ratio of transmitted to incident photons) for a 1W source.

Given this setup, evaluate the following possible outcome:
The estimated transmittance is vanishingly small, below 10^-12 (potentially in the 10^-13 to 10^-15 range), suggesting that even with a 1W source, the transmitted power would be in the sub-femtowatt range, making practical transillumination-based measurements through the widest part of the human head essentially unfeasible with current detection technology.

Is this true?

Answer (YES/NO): NO